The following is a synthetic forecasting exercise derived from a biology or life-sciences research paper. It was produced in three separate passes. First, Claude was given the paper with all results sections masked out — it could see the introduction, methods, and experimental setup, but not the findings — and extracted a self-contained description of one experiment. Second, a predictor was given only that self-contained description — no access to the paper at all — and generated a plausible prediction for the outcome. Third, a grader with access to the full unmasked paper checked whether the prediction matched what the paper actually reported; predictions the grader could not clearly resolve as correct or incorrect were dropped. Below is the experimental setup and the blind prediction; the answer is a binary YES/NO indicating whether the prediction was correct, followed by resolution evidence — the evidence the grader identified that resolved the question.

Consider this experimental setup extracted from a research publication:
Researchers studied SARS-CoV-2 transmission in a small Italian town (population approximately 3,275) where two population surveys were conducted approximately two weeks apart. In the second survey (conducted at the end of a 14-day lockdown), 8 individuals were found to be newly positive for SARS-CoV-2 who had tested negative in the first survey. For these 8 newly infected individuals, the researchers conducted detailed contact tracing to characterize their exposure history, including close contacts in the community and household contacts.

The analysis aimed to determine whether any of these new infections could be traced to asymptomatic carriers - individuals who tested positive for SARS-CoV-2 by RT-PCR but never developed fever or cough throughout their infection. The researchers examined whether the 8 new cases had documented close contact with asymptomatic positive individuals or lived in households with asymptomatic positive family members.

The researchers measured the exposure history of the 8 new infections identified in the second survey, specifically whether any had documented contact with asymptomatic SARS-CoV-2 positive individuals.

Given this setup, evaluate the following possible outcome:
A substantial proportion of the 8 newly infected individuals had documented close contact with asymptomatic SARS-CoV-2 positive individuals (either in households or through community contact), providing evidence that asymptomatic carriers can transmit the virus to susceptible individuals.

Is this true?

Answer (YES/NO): YES